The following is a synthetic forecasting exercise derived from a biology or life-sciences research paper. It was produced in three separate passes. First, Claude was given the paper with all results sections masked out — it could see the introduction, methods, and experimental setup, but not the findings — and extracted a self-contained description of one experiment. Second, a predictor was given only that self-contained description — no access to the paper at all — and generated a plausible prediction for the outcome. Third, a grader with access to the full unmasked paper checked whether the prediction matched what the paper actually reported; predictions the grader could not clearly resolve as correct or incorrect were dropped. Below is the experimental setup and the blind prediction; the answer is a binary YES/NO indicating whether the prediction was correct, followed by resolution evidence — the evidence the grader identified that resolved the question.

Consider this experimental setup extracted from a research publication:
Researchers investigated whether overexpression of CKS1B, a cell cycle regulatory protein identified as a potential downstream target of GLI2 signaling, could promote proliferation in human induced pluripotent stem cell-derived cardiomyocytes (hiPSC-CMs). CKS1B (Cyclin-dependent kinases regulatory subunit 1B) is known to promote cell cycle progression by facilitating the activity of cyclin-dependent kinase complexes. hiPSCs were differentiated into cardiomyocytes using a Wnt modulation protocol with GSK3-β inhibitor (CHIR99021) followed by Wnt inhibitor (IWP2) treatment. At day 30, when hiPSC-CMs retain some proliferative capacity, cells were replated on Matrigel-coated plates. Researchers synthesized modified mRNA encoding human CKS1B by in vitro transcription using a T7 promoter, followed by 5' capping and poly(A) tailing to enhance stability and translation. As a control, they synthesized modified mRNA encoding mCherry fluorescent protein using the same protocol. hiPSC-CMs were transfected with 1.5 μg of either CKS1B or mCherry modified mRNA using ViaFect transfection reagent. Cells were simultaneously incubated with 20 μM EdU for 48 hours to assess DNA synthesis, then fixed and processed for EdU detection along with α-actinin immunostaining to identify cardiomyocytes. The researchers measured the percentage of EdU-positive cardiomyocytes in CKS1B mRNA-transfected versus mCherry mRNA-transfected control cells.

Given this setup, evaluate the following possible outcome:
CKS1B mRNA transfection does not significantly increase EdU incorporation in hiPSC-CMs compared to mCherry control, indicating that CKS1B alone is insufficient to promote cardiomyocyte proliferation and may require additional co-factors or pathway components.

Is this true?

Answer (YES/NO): NO